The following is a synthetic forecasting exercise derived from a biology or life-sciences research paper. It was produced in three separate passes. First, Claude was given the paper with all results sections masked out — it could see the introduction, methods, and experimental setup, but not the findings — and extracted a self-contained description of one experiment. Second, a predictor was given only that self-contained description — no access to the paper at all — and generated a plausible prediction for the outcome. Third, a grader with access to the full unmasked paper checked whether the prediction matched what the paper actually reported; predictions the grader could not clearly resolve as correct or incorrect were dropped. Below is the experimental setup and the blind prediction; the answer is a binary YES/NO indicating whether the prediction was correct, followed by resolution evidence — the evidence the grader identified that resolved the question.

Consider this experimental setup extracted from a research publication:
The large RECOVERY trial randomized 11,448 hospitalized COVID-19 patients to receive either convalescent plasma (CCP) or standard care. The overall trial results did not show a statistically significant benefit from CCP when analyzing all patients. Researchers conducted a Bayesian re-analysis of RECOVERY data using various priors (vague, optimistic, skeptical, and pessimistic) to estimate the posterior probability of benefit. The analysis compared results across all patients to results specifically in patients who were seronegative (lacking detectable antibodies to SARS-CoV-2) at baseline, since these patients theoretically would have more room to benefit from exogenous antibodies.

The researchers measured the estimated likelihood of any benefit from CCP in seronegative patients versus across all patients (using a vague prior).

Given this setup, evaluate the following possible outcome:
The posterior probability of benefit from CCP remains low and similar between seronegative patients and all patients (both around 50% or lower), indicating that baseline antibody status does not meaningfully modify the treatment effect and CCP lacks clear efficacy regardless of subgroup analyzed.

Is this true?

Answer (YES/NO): NO